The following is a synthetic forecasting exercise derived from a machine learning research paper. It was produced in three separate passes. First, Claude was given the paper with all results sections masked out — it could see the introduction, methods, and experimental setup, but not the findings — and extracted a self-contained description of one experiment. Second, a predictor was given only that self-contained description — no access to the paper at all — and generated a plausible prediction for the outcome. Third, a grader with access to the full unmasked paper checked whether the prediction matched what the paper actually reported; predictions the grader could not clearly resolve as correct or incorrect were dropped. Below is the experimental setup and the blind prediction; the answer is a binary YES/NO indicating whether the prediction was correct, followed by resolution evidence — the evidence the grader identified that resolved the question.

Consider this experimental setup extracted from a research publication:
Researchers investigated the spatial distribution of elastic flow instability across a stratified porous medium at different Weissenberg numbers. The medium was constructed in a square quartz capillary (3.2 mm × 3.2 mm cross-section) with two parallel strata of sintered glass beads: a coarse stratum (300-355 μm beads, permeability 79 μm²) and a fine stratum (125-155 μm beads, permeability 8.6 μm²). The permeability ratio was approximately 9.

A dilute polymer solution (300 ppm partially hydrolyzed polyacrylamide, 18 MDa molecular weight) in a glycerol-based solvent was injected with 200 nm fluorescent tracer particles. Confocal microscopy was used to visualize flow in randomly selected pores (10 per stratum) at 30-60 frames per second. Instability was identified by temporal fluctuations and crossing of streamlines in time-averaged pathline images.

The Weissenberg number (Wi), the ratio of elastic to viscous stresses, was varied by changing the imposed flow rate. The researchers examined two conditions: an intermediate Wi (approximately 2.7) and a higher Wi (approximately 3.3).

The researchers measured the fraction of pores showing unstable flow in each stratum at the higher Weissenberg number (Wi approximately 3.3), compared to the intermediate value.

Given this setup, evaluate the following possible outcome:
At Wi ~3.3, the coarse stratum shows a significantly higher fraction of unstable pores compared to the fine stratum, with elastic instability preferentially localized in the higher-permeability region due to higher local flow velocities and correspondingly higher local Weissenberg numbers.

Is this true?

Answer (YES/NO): NO